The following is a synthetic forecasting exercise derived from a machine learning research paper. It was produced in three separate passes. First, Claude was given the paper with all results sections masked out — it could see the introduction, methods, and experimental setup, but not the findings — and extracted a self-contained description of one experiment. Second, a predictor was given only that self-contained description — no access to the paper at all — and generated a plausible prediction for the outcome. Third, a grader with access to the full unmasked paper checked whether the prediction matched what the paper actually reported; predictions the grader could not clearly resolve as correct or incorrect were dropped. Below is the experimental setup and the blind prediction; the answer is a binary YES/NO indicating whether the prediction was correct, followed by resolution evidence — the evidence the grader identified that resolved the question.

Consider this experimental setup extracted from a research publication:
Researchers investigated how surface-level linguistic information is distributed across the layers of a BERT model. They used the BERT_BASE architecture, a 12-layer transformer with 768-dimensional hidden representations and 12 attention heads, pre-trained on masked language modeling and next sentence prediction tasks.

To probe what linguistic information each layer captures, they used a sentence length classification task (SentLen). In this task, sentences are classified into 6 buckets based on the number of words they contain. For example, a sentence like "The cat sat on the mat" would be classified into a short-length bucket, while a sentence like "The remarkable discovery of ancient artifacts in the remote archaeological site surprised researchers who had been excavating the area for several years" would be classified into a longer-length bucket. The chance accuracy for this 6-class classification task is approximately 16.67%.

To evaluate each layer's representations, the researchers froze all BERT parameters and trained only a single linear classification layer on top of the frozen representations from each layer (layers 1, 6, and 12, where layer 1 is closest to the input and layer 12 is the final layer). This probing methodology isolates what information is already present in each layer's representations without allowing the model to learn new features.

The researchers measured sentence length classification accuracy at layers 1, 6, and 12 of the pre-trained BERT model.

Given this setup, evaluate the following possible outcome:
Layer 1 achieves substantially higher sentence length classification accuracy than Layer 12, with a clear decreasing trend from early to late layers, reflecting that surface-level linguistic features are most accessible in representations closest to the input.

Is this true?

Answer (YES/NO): YES